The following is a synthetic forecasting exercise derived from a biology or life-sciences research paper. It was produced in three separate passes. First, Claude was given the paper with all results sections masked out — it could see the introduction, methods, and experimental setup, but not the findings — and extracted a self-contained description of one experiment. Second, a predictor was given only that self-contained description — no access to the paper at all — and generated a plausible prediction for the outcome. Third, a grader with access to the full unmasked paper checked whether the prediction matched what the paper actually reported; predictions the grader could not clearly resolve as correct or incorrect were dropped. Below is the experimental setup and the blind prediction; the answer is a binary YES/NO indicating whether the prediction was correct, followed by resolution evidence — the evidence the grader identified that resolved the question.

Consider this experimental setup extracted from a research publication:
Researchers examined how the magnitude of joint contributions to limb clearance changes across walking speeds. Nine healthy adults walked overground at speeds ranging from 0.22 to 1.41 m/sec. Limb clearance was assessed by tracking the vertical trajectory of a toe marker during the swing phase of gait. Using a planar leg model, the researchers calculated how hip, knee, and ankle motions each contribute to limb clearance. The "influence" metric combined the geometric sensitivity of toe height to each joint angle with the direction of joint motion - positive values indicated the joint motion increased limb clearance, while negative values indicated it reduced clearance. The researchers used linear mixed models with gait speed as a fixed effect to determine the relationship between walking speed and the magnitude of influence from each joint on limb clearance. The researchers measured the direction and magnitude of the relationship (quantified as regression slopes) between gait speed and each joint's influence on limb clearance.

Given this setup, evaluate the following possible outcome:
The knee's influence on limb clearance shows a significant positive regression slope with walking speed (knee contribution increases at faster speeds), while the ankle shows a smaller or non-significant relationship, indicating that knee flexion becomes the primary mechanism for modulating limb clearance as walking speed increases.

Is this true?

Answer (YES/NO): YES